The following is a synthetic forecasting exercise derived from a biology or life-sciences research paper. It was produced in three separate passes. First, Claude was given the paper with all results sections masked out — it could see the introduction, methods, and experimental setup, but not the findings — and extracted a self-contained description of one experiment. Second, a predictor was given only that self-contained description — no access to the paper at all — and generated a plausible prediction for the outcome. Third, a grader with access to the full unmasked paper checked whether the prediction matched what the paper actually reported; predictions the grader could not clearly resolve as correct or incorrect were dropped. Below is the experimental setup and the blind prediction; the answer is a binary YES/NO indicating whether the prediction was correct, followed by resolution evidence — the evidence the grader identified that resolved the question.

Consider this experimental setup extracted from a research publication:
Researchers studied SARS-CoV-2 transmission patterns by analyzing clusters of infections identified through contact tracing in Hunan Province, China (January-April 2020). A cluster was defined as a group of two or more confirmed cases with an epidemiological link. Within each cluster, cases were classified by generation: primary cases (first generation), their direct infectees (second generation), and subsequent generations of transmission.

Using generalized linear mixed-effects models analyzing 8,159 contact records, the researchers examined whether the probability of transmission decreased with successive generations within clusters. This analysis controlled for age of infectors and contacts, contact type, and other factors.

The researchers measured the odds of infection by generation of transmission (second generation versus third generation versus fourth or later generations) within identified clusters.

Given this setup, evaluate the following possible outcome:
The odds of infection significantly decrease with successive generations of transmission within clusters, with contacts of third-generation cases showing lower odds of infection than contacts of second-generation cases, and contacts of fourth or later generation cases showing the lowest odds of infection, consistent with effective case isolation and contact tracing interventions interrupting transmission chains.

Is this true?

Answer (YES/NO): YES